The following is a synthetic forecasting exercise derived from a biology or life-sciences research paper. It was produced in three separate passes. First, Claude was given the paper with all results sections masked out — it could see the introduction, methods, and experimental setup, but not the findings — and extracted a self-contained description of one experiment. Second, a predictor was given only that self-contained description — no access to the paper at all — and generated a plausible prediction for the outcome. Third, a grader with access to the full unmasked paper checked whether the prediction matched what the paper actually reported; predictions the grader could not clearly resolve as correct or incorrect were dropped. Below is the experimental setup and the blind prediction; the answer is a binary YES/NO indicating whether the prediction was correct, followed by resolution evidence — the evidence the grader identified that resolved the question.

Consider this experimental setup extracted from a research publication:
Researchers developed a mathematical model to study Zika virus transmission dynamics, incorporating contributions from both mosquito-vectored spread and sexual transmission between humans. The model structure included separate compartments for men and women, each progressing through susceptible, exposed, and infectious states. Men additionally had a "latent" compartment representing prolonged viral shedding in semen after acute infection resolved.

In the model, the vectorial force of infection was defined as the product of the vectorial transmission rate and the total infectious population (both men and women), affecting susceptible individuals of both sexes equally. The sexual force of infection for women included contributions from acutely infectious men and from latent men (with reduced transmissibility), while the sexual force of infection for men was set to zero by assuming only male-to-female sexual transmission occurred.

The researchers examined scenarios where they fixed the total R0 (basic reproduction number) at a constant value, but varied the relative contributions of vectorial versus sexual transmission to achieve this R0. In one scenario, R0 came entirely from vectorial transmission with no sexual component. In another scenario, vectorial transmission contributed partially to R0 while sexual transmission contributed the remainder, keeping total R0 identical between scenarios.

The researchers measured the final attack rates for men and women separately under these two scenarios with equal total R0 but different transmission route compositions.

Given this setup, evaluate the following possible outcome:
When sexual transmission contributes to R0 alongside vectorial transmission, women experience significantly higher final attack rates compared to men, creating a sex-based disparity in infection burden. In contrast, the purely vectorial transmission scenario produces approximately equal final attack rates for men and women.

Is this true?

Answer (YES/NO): YES